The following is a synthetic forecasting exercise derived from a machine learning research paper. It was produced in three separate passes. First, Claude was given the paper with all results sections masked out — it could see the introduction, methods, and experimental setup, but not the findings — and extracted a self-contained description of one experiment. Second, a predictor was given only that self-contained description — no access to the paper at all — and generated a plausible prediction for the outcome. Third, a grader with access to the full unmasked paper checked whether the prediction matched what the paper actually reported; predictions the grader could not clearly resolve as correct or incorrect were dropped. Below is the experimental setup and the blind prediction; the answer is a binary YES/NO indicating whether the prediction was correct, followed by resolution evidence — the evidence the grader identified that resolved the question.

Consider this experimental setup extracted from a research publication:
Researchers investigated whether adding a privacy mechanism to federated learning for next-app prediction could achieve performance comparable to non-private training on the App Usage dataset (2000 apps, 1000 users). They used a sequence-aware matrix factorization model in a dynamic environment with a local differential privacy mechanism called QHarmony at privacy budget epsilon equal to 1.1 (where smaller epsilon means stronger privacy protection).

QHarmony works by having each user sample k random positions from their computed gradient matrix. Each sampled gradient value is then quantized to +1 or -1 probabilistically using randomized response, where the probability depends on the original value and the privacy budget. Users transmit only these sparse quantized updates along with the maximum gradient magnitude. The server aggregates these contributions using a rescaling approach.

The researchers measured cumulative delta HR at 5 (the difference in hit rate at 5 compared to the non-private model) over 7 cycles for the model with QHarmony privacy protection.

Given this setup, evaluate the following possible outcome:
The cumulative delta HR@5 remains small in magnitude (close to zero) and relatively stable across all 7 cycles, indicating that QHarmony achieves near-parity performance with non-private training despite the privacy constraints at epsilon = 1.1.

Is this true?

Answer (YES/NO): YES